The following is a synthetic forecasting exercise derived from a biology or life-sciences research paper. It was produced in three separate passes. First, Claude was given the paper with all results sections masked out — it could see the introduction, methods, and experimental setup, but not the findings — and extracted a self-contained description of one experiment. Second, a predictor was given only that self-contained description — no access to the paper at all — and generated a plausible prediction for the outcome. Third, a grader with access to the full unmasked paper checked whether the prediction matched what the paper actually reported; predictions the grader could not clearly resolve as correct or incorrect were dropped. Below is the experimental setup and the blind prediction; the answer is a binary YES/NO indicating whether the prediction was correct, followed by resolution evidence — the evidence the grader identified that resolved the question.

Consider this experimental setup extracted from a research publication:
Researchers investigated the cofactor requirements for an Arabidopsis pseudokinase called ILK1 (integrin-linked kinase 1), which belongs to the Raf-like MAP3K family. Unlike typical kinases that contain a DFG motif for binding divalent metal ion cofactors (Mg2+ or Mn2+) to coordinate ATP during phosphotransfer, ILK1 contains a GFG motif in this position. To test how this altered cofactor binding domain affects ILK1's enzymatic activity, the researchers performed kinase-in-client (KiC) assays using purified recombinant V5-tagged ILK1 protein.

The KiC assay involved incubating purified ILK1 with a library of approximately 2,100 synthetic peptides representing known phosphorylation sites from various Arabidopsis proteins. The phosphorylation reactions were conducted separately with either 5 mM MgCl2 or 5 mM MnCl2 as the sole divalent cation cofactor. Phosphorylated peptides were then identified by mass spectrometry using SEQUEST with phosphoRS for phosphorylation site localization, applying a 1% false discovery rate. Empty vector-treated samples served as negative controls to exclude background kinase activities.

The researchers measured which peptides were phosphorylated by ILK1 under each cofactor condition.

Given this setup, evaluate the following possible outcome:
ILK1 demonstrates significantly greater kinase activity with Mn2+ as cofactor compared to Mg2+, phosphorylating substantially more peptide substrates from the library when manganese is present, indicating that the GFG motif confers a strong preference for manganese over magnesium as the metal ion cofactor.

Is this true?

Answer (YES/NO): YES